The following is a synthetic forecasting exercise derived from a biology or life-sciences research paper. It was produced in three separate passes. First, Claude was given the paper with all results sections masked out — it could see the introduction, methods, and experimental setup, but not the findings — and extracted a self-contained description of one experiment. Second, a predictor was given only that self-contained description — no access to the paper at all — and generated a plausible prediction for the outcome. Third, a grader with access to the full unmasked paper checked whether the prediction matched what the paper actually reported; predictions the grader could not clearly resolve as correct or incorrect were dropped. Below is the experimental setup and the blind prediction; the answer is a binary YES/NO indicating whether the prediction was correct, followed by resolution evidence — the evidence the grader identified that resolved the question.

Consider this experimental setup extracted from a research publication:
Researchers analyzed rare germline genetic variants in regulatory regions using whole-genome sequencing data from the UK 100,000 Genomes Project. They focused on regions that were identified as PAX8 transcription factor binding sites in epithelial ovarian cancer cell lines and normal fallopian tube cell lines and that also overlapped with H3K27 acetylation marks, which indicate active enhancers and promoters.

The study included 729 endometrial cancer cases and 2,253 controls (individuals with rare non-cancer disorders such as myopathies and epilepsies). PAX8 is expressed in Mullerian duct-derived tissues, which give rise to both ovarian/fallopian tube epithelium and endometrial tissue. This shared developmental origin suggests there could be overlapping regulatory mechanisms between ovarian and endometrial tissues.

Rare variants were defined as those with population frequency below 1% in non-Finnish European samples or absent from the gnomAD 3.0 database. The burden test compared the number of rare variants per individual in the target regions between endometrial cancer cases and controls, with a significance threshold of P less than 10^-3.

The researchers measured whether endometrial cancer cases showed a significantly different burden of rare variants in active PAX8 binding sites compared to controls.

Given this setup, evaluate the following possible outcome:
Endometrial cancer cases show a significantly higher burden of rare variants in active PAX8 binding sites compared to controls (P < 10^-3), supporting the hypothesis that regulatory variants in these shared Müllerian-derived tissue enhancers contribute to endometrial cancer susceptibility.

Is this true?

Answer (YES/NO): NO